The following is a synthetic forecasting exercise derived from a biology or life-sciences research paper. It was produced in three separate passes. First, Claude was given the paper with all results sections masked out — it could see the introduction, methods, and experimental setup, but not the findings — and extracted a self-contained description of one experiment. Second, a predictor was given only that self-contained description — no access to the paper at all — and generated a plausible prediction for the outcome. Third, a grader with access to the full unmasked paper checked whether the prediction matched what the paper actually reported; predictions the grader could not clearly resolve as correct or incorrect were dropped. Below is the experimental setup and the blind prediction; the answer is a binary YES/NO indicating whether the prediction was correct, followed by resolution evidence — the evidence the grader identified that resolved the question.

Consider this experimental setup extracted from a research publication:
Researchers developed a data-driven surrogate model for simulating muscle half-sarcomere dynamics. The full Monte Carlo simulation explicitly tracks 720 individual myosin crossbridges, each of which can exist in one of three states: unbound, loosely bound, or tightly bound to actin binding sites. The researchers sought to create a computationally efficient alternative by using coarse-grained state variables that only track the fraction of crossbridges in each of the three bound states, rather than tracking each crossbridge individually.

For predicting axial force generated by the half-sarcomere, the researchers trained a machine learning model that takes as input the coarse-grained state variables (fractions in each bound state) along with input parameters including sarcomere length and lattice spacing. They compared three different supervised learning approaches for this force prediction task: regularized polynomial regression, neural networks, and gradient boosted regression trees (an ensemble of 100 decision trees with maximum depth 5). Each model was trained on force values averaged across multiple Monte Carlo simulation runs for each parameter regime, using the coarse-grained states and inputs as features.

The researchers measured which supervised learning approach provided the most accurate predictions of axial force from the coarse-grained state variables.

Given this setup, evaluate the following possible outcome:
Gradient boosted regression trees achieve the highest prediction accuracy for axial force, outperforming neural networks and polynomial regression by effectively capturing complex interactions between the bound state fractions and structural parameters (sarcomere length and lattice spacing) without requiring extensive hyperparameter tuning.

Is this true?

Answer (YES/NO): YES